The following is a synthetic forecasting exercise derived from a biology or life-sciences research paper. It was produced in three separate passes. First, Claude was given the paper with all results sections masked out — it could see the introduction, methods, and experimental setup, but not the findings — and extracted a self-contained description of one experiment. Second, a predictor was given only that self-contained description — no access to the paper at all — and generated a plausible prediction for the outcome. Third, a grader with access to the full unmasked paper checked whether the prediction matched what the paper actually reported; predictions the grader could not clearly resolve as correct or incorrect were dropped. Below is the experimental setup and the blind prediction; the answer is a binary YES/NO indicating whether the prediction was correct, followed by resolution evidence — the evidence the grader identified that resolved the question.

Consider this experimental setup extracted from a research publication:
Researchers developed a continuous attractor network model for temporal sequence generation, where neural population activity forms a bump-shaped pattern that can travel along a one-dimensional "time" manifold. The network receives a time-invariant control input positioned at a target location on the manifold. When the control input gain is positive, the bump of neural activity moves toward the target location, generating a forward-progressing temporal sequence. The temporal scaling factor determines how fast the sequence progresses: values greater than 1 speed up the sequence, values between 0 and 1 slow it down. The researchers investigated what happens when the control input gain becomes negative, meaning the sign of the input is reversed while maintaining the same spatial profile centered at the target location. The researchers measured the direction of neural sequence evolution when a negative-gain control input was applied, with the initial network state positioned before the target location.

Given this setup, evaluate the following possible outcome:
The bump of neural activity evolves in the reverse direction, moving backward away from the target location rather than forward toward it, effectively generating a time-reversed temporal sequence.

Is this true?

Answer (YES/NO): YES